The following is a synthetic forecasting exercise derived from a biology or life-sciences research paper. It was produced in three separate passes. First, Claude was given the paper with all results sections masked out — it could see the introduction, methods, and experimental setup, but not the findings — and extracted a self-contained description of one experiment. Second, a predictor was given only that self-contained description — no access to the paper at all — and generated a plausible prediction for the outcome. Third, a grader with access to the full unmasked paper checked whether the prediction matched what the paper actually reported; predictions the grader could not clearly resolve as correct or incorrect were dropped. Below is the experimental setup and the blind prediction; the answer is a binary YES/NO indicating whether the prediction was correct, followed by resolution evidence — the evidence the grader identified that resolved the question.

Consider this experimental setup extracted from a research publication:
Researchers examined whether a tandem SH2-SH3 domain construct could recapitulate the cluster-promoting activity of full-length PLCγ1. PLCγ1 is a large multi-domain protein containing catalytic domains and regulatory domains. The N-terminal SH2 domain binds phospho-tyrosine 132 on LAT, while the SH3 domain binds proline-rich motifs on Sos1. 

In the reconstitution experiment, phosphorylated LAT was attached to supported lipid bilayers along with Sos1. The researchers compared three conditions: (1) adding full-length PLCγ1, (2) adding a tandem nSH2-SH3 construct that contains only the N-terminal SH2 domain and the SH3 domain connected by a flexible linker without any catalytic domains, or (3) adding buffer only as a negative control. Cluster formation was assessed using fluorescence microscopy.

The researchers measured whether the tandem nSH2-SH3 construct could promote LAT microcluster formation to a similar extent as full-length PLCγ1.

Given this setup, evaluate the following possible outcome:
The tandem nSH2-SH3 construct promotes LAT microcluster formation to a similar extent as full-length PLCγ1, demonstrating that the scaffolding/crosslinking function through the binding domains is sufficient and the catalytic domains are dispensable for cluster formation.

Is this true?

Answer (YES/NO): NO